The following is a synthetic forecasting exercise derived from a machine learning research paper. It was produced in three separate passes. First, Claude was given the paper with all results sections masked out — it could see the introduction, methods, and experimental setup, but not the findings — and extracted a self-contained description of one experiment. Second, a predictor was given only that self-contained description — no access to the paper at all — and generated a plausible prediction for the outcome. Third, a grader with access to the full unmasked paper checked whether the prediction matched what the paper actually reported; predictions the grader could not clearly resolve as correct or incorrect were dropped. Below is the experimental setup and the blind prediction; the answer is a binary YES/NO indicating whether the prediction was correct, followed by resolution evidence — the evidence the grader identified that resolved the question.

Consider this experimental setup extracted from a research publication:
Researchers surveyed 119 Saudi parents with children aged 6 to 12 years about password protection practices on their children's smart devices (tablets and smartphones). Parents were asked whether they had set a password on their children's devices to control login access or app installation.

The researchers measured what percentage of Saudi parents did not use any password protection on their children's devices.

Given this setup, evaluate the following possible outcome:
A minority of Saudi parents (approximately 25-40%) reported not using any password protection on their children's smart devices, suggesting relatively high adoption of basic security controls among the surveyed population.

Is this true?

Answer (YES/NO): YES